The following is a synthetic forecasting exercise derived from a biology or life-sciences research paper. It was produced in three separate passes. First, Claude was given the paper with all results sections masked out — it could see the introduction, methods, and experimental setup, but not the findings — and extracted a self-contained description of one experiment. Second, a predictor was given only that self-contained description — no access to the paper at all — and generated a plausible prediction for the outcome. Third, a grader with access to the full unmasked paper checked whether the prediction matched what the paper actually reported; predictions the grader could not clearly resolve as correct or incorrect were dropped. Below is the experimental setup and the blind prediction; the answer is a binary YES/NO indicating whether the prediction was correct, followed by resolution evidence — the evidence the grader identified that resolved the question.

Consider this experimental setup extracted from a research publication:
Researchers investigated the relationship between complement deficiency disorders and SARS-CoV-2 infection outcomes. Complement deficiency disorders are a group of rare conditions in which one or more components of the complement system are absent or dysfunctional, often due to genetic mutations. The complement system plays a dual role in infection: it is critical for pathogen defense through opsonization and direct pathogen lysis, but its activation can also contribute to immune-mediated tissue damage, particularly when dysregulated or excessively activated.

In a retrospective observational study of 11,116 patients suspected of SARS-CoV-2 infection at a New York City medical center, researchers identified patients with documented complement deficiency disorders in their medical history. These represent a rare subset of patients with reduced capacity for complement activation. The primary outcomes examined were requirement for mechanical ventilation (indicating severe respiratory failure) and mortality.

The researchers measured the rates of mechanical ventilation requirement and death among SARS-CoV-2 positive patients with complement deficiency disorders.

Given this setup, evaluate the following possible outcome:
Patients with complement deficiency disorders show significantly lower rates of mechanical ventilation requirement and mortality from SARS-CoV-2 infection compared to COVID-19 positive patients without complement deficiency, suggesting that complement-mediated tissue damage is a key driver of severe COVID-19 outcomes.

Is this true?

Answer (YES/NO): NO